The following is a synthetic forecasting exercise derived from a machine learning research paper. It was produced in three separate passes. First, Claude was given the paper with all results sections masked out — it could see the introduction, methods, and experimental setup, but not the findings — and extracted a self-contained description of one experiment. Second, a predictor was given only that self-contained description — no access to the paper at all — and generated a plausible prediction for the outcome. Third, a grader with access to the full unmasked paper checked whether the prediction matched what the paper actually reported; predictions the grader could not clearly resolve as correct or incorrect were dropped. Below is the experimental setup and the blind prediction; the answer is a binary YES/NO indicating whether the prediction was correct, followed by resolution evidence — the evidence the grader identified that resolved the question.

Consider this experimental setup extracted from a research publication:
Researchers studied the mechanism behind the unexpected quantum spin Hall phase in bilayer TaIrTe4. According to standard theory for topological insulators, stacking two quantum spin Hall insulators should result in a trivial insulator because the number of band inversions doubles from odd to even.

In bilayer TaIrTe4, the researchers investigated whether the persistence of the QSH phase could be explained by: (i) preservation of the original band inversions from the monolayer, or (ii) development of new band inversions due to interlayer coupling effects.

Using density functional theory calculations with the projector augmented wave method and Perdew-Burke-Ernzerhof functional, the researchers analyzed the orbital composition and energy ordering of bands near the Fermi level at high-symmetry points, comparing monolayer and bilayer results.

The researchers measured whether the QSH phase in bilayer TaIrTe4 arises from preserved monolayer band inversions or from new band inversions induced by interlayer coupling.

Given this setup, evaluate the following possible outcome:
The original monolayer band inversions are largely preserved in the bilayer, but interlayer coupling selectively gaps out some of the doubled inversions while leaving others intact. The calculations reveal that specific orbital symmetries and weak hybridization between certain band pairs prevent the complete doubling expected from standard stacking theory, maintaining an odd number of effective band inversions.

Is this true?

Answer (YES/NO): NO